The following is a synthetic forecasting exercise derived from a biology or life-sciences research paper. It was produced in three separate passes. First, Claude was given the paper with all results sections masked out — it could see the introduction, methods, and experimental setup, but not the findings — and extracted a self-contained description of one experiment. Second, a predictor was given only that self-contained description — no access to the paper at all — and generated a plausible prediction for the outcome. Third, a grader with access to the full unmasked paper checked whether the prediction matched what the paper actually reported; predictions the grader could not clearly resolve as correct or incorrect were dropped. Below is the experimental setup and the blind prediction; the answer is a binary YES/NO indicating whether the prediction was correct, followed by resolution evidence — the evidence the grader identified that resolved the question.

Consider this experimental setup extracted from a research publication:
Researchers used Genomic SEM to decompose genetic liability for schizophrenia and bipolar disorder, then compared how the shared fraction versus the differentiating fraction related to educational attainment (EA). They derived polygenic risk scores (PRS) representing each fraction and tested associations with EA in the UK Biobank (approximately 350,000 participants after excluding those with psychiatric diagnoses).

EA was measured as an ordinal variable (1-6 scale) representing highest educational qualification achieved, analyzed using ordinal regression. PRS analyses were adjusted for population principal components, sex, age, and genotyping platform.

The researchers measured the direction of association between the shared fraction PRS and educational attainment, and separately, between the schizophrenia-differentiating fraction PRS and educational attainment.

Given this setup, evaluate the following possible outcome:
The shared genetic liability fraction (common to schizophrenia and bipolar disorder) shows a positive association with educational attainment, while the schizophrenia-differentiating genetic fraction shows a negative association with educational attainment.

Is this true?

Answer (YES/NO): YES